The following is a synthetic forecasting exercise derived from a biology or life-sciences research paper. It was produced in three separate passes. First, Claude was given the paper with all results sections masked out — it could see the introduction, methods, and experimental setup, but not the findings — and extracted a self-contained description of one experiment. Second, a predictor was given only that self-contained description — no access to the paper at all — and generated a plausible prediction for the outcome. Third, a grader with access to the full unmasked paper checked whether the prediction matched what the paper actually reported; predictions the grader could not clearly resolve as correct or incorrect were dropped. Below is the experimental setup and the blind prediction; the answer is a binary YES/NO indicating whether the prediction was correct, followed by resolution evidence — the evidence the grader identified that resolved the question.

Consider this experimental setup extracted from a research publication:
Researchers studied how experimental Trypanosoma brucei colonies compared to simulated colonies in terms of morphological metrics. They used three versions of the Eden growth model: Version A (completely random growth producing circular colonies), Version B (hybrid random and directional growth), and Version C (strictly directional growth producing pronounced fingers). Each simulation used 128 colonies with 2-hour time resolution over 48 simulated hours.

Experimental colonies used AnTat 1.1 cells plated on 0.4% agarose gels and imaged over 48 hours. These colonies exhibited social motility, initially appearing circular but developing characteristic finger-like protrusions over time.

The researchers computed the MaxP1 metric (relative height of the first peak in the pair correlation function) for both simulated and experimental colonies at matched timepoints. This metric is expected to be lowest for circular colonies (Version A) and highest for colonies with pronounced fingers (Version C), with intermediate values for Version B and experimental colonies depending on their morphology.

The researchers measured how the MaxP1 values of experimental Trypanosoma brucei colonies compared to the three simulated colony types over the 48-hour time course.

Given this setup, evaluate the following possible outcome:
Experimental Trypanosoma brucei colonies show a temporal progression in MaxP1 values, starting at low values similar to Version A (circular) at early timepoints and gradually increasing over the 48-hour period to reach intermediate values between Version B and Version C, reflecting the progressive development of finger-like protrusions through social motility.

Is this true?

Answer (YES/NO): NO